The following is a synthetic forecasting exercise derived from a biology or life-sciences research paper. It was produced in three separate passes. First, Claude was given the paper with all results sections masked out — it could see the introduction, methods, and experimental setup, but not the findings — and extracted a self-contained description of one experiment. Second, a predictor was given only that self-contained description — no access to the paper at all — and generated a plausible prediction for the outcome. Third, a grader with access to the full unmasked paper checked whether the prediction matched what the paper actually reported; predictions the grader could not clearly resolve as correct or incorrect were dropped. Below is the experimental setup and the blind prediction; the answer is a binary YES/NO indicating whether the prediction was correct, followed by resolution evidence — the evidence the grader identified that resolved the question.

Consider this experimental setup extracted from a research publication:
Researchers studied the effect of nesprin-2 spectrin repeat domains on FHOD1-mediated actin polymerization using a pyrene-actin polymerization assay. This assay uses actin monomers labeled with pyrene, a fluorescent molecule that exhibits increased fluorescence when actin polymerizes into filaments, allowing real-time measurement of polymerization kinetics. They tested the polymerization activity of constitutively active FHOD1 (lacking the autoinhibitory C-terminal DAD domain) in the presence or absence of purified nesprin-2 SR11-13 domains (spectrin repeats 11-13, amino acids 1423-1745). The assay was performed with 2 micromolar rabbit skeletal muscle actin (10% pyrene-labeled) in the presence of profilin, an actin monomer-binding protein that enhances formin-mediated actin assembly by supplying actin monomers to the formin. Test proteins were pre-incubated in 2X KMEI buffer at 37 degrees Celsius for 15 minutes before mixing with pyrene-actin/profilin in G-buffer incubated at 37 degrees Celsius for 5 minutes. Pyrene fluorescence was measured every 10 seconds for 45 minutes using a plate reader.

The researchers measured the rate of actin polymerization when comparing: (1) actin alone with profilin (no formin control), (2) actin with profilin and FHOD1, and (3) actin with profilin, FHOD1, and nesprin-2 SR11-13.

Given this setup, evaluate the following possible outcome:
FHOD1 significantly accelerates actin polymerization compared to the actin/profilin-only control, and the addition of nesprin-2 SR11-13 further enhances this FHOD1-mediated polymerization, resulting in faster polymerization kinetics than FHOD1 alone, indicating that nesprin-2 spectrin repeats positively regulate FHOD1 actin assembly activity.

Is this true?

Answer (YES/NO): NO